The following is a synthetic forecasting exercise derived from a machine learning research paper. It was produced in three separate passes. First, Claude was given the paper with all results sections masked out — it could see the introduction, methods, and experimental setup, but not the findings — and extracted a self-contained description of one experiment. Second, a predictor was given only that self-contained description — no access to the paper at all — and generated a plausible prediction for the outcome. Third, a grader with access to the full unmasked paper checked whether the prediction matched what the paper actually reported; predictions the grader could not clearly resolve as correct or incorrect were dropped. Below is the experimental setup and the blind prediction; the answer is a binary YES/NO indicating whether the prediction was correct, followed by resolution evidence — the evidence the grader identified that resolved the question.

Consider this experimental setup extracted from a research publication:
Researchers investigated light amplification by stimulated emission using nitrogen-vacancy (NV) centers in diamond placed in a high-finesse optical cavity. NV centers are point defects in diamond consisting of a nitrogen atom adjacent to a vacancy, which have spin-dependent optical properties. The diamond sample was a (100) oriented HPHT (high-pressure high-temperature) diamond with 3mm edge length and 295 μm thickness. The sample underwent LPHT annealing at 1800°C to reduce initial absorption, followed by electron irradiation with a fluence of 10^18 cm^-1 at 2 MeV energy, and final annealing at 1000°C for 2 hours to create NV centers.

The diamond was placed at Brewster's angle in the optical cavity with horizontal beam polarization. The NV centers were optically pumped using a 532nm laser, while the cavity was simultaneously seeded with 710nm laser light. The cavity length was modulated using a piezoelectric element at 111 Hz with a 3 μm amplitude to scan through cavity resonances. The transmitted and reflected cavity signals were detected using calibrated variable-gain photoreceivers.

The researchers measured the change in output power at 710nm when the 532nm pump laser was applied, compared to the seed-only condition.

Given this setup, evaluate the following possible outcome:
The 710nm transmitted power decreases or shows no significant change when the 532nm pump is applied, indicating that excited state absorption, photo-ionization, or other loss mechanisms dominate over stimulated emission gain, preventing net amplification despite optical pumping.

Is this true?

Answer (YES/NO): NO